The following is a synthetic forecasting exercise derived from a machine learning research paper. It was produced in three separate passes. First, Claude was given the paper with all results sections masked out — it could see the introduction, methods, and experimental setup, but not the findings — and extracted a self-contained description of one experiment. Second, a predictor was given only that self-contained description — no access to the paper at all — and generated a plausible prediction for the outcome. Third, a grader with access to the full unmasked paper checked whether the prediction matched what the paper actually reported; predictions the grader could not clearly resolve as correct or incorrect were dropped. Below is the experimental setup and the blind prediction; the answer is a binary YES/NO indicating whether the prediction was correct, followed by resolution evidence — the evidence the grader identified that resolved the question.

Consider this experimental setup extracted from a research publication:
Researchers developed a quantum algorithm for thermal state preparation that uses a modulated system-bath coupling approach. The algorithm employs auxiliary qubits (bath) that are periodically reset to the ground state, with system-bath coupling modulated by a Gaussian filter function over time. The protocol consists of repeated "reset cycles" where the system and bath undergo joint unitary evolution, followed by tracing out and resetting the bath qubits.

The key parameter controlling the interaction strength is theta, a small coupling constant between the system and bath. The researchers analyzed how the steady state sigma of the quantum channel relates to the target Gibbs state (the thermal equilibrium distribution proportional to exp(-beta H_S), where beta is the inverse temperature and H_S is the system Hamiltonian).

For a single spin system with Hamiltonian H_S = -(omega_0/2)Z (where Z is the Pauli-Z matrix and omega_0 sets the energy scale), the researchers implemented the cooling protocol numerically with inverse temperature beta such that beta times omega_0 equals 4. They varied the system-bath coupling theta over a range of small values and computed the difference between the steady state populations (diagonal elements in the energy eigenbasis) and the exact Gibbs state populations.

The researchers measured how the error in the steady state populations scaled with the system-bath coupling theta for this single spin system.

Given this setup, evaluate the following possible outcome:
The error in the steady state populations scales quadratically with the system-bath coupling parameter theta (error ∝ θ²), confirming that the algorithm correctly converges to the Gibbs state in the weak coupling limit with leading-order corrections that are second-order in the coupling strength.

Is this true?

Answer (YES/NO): YES